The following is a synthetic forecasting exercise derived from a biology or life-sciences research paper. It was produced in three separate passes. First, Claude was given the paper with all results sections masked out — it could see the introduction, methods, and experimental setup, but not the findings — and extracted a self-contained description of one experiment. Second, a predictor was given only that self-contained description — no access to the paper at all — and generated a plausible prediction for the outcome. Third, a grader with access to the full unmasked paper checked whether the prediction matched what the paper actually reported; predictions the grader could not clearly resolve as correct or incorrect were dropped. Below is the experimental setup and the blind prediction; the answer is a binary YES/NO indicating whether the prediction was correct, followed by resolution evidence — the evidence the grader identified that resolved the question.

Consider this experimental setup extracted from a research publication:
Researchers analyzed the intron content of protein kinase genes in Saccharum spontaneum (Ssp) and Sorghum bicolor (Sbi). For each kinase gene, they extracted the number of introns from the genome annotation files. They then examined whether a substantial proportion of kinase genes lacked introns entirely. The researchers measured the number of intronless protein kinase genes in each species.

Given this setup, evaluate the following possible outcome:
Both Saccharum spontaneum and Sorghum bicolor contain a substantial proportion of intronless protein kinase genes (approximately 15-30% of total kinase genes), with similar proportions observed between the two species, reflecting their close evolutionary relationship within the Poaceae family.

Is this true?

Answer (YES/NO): NO